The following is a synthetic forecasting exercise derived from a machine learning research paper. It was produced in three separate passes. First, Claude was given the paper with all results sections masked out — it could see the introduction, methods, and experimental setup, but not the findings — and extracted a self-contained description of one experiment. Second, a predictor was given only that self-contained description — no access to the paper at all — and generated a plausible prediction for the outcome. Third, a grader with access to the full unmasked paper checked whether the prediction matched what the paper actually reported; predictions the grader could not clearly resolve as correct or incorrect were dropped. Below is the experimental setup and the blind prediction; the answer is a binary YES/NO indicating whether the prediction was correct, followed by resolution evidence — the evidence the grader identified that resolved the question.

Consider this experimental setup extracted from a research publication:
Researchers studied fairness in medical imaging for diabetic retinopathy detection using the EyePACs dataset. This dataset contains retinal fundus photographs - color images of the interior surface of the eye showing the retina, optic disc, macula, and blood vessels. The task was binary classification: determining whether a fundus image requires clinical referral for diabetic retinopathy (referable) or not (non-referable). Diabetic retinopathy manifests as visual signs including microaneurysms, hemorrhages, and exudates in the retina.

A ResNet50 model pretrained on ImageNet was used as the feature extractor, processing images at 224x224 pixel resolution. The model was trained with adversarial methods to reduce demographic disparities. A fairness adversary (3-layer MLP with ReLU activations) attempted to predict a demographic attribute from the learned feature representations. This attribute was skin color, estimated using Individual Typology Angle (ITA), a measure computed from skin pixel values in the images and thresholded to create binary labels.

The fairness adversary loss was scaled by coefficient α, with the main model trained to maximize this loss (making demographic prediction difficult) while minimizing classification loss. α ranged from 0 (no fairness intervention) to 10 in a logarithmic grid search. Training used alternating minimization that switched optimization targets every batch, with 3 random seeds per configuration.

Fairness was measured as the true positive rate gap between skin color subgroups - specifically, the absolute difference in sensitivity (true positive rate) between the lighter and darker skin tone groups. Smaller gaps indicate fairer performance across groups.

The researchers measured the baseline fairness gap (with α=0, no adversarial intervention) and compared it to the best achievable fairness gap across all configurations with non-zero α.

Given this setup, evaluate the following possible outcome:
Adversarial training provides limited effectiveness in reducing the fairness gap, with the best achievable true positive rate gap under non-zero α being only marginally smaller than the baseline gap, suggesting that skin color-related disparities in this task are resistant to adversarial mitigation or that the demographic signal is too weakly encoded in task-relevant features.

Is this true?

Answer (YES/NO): NO